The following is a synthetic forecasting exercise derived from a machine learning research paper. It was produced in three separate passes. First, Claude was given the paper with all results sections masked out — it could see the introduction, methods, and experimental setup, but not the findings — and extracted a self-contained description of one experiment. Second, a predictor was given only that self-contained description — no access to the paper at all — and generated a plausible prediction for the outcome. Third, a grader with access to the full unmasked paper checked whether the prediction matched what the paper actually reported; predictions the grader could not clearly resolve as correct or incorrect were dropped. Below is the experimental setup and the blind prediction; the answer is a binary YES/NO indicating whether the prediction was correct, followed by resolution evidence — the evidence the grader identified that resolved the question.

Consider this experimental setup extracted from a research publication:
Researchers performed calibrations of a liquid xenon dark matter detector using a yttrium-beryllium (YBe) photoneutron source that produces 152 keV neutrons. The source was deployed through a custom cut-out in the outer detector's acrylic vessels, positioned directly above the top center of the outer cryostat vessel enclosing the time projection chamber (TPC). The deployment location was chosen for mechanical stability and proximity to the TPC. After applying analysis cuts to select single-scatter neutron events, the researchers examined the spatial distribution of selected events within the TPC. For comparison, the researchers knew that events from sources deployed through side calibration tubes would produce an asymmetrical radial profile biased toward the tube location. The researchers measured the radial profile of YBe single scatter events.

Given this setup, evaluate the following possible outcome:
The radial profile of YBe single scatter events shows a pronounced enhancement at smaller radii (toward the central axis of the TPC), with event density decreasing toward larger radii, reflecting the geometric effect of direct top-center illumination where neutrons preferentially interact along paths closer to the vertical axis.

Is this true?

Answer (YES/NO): NO